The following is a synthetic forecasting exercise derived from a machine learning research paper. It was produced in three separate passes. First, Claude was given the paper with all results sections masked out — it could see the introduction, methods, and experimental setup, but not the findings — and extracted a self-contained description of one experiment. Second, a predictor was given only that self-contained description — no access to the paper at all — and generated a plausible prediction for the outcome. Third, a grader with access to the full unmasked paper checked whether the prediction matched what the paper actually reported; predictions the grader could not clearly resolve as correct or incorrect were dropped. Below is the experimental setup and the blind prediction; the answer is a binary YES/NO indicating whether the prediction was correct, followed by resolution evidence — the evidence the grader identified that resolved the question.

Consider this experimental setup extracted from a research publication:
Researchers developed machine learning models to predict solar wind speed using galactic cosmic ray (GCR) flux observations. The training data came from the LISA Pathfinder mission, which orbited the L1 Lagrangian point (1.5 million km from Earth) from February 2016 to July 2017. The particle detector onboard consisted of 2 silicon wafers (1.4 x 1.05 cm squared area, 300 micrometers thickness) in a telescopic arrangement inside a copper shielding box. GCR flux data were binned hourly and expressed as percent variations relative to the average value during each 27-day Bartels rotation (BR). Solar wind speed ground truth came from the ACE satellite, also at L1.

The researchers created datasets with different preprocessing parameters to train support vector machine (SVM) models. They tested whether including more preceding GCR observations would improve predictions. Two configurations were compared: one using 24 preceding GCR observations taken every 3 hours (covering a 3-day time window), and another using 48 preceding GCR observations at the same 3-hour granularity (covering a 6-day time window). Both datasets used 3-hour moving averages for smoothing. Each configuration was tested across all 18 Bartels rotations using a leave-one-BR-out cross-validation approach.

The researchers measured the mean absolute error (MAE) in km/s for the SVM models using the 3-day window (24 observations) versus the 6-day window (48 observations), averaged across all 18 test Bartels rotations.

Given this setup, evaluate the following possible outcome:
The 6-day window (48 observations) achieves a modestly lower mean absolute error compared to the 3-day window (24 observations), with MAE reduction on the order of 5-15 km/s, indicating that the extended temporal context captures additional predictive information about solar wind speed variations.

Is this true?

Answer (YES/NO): NO